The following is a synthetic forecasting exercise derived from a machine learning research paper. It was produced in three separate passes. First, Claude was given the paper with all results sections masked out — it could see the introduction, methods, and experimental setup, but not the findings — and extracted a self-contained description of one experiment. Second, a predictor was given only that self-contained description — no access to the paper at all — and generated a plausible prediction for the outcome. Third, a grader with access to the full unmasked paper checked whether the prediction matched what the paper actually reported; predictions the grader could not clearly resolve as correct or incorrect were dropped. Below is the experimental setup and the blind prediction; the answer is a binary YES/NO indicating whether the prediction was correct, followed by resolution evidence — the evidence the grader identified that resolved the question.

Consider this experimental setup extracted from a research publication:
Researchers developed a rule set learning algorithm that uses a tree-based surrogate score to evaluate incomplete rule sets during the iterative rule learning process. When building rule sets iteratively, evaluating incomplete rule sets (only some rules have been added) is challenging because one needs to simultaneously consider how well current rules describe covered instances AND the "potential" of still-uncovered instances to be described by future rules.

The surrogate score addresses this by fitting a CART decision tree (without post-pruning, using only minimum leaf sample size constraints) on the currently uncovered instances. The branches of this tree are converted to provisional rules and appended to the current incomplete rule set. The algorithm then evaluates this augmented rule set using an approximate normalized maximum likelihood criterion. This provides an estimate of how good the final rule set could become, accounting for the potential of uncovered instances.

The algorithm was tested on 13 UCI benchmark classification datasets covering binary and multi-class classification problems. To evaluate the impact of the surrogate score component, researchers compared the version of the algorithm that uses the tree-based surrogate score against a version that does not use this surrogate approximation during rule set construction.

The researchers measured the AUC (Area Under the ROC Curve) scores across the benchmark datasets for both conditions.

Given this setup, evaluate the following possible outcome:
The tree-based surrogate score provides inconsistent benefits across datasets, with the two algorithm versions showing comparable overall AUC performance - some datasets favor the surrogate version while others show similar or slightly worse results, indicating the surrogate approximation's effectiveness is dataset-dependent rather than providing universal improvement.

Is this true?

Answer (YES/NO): NO